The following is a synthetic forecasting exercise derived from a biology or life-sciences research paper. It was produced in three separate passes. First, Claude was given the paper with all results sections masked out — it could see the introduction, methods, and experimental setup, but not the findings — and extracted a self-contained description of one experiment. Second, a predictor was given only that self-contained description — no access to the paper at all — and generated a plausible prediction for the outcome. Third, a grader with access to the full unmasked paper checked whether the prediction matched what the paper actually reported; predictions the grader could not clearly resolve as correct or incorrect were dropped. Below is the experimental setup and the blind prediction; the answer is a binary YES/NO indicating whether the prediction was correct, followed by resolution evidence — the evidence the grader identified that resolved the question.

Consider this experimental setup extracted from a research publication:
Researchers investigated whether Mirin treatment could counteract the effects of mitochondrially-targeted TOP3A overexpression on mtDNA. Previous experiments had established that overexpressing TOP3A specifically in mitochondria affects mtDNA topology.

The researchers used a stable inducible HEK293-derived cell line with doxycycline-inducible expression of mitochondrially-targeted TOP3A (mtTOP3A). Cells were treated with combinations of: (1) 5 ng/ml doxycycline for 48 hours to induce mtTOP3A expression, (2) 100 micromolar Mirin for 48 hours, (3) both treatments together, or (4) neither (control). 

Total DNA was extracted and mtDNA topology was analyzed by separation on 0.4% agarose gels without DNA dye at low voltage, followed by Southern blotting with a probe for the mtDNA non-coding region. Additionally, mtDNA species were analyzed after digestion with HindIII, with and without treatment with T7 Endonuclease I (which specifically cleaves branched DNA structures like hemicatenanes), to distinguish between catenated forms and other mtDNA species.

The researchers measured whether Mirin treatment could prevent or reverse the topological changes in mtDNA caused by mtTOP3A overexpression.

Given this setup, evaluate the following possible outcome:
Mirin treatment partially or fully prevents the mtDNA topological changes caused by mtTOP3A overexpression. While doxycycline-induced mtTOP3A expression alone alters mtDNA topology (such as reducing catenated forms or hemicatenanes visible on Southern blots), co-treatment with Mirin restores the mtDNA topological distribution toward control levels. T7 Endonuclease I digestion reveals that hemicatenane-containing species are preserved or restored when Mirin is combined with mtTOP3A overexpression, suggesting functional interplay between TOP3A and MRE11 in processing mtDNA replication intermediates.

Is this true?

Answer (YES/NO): NO